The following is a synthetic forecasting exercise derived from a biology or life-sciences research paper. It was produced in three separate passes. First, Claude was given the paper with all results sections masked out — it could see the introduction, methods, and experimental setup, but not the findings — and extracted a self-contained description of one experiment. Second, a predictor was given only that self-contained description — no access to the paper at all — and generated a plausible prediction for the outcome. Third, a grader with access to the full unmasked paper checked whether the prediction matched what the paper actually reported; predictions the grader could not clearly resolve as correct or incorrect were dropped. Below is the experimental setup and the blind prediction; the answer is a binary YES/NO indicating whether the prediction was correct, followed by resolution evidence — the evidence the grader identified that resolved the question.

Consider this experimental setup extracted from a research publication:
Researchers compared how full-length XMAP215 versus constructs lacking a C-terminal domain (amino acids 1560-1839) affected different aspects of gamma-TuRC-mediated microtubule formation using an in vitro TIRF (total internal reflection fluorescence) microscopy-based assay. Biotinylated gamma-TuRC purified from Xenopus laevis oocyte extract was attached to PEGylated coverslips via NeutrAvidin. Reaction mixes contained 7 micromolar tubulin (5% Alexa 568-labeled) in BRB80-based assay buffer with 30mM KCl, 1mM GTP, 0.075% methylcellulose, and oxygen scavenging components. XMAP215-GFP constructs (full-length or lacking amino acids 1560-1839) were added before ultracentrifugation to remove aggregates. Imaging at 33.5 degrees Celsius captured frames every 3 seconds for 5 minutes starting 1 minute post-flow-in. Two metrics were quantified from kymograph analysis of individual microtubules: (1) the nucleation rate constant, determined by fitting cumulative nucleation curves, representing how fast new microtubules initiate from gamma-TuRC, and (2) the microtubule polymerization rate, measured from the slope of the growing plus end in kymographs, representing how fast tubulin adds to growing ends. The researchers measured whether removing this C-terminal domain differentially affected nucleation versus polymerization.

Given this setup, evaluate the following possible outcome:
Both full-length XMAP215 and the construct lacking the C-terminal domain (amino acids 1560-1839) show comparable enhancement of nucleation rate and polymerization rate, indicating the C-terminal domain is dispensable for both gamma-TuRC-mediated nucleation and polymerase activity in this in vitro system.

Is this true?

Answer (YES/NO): NO